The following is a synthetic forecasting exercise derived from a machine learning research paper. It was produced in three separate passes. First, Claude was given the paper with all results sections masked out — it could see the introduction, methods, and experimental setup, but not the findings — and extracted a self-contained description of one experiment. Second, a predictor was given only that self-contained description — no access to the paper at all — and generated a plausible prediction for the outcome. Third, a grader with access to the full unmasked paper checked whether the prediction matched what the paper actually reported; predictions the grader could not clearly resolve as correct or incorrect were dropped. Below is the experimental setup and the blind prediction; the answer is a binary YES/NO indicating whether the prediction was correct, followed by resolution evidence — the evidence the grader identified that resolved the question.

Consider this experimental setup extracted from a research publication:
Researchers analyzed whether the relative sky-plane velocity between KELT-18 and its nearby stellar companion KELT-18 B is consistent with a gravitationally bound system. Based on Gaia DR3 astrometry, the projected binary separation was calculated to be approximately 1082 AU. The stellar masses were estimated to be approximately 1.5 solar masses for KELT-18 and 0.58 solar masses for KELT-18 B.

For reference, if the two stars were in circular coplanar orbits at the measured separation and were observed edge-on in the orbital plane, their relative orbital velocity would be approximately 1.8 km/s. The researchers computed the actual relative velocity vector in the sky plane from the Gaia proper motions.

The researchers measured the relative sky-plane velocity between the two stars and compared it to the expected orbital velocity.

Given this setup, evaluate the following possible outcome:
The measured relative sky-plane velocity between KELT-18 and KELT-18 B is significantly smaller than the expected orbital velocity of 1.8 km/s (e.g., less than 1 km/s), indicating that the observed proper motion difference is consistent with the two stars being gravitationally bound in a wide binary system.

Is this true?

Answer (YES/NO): YES